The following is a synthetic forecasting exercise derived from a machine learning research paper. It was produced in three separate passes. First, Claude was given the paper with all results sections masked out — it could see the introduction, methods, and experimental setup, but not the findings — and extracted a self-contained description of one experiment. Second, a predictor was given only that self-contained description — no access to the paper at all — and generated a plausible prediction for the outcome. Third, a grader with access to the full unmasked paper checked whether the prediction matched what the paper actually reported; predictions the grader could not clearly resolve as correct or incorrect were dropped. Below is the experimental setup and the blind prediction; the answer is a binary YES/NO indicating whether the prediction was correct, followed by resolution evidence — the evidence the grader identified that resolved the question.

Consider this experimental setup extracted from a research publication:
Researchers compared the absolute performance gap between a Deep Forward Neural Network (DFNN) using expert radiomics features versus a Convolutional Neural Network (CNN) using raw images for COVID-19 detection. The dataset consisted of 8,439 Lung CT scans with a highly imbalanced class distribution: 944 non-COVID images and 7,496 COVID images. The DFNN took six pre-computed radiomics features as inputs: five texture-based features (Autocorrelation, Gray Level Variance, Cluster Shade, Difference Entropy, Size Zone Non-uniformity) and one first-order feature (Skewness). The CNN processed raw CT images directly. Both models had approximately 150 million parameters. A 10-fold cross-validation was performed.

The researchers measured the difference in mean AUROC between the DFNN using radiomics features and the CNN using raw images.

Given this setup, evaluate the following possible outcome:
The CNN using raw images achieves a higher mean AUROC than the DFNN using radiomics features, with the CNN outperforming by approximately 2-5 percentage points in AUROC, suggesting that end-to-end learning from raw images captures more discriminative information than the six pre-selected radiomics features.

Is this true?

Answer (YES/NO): NO